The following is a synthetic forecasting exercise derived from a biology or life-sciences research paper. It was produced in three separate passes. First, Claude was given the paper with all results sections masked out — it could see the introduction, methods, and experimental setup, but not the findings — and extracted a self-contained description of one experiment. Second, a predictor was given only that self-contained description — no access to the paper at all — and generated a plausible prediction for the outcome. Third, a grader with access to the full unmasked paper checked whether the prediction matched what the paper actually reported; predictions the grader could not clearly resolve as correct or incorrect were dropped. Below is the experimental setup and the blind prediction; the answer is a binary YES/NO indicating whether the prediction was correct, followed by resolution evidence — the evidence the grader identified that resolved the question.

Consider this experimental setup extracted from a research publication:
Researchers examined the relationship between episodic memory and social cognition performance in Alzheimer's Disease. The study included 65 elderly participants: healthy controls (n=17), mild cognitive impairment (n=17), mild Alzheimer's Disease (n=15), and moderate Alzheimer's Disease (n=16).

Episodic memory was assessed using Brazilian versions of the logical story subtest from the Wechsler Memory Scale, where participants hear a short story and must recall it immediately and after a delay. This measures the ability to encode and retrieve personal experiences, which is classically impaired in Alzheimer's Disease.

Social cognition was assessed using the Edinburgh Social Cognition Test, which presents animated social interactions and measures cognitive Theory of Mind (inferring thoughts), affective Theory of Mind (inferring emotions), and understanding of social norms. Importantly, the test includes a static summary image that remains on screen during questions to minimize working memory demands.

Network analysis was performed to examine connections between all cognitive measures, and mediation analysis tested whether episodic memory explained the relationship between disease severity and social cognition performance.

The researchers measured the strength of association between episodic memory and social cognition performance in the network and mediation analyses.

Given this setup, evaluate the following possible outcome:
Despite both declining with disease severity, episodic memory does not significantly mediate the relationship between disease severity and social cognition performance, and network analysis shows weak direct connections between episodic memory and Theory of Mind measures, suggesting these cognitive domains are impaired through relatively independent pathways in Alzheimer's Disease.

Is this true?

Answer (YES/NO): YES